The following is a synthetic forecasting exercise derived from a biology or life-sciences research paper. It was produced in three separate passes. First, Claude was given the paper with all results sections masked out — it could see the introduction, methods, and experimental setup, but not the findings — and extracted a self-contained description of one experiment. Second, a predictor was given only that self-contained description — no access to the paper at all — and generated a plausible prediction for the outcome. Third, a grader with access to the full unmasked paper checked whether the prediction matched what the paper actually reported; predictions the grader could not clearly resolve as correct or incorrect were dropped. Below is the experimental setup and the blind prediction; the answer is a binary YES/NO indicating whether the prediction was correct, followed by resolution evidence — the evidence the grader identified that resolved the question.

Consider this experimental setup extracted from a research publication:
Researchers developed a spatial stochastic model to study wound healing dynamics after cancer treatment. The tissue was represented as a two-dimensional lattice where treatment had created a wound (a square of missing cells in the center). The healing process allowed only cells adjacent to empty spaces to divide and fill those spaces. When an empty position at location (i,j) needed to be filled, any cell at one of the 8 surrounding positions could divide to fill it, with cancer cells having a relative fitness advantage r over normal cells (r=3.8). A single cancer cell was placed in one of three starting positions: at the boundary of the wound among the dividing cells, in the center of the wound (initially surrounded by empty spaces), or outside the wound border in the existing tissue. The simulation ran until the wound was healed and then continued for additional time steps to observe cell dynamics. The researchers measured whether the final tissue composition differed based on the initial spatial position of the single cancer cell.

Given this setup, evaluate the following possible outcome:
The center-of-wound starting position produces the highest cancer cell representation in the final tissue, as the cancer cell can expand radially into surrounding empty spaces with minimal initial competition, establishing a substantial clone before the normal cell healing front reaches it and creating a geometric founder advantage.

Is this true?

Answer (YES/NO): YES